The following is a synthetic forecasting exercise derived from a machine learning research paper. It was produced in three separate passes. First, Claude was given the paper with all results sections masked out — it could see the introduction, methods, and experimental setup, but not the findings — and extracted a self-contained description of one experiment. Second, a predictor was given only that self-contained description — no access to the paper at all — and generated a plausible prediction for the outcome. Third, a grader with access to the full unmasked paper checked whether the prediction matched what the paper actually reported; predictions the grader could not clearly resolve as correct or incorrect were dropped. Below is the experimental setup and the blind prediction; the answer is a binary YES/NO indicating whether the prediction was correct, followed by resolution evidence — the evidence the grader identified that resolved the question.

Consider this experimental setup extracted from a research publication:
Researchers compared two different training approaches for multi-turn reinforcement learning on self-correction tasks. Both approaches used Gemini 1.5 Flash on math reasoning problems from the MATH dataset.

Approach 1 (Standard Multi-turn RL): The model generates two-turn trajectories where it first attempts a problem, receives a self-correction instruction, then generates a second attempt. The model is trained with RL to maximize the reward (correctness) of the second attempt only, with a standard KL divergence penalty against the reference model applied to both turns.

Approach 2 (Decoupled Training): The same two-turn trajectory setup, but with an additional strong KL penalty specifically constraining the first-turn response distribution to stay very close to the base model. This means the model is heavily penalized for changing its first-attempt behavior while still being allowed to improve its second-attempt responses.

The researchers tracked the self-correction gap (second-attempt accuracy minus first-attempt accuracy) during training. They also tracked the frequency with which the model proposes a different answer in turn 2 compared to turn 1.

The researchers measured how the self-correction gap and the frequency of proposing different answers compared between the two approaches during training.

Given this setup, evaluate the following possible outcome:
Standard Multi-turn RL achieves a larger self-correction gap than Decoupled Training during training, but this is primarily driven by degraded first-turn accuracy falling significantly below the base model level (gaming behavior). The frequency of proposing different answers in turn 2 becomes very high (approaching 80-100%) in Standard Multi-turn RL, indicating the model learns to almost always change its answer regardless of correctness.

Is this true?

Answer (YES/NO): NO